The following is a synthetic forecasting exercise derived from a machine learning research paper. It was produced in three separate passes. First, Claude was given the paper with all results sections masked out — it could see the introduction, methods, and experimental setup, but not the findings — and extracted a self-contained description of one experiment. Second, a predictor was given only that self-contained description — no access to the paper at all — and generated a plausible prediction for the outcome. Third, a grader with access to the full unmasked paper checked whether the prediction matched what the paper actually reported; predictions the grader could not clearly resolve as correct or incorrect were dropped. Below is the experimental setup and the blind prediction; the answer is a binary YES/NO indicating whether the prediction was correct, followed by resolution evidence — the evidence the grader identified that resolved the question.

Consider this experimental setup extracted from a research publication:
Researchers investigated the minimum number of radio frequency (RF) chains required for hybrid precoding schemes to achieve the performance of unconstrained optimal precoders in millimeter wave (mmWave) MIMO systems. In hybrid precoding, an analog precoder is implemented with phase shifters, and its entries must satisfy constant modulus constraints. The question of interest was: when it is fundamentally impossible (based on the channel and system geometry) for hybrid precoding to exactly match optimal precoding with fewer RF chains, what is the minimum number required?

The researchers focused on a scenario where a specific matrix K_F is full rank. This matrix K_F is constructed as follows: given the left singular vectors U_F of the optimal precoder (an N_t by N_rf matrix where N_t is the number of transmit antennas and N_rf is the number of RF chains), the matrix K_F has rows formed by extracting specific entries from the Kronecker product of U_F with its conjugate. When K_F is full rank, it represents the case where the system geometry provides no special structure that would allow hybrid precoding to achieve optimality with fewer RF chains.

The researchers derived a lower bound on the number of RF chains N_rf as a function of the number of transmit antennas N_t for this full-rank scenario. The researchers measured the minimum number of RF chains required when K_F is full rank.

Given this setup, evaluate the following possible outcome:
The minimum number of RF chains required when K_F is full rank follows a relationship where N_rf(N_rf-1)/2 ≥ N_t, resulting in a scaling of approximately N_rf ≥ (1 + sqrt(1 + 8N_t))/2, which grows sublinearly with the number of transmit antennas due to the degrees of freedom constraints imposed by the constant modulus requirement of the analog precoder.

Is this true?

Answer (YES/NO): NO